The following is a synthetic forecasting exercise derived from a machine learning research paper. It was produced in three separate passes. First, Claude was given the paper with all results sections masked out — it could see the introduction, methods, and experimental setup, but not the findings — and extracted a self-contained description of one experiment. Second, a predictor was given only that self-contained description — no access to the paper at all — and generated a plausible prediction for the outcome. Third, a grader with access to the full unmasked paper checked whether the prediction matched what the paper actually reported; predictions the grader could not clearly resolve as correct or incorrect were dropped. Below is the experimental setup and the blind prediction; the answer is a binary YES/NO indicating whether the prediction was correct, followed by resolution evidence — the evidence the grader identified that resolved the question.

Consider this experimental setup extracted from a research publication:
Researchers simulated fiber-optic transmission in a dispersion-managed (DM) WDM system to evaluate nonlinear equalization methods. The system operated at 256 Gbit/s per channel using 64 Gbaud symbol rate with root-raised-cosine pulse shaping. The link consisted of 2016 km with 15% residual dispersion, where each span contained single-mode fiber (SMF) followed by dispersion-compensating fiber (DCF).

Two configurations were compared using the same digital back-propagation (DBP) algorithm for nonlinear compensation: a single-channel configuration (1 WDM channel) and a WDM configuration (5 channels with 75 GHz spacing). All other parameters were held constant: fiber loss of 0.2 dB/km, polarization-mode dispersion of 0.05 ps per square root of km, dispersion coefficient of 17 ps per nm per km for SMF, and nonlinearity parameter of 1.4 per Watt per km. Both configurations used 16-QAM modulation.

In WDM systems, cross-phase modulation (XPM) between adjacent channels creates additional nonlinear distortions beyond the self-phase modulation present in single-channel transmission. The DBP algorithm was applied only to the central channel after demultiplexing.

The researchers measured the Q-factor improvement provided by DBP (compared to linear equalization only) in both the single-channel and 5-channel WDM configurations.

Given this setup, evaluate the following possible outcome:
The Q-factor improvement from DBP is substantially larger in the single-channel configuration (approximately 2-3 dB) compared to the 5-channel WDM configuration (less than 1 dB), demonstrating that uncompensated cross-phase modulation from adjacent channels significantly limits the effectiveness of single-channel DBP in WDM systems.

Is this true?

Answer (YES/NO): NO